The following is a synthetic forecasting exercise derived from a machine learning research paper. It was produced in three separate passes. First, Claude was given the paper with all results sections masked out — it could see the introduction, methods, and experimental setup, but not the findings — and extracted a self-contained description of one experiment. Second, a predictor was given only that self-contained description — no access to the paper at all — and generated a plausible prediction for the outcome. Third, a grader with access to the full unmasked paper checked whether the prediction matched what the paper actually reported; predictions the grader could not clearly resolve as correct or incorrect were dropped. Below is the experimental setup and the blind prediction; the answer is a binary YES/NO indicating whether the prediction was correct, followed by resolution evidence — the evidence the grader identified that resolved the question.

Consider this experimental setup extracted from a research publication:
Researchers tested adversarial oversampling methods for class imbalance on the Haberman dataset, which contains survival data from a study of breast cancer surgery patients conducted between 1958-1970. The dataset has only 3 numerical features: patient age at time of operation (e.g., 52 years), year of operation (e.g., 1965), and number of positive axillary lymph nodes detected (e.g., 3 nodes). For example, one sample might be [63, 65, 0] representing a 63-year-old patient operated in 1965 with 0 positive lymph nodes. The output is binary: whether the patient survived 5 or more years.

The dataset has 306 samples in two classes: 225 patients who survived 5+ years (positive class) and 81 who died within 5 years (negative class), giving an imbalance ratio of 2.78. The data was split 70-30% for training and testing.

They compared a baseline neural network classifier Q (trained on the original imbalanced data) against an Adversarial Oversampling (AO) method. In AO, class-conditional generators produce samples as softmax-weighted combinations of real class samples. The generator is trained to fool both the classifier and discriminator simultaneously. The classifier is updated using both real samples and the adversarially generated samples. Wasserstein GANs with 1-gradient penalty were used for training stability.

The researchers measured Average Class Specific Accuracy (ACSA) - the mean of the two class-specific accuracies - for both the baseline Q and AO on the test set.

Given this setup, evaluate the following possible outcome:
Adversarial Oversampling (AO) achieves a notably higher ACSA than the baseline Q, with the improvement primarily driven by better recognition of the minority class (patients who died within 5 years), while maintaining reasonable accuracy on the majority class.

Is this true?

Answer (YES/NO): NO